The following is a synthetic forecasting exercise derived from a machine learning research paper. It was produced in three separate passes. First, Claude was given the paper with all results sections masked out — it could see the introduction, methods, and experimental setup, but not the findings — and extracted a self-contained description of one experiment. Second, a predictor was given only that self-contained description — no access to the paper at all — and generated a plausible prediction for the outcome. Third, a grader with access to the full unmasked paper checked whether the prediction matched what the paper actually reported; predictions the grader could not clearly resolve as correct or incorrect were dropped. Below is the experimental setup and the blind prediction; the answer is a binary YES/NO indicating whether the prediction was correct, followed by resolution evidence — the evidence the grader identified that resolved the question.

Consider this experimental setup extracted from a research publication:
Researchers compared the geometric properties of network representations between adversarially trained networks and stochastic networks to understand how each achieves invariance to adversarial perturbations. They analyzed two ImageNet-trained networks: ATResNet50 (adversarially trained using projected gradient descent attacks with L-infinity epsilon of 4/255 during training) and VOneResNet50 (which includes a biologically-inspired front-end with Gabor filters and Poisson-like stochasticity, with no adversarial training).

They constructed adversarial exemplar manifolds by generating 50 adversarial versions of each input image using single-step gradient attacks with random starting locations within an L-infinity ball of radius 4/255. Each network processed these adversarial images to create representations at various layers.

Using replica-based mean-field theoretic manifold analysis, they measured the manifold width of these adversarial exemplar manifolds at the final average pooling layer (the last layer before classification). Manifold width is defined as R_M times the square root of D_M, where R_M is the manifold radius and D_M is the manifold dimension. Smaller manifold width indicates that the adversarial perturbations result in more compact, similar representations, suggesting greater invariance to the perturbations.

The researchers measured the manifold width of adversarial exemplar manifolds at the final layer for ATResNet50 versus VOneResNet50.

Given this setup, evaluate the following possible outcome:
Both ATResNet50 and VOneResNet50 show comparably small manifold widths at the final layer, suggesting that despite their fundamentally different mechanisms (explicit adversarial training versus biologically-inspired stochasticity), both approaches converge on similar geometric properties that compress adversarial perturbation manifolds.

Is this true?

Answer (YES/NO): NO